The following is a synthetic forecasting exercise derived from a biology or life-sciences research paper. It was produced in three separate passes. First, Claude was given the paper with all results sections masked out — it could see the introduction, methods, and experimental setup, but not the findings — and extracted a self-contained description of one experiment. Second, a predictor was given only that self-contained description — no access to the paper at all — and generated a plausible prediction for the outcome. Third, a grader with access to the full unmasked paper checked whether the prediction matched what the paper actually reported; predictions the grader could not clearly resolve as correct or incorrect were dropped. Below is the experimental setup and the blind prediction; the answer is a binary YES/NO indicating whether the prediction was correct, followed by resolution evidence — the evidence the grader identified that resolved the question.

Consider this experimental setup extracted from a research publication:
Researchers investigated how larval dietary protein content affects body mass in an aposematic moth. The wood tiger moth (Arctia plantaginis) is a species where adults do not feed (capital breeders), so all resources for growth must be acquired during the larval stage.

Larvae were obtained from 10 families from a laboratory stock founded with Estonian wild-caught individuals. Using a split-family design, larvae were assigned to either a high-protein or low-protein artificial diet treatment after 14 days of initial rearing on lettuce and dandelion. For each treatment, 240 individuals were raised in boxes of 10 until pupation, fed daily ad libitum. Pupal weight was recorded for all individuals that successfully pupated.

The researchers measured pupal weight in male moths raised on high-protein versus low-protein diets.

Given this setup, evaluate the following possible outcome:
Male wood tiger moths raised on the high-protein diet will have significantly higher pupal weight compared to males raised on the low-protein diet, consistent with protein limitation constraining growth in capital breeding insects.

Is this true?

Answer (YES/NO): NO